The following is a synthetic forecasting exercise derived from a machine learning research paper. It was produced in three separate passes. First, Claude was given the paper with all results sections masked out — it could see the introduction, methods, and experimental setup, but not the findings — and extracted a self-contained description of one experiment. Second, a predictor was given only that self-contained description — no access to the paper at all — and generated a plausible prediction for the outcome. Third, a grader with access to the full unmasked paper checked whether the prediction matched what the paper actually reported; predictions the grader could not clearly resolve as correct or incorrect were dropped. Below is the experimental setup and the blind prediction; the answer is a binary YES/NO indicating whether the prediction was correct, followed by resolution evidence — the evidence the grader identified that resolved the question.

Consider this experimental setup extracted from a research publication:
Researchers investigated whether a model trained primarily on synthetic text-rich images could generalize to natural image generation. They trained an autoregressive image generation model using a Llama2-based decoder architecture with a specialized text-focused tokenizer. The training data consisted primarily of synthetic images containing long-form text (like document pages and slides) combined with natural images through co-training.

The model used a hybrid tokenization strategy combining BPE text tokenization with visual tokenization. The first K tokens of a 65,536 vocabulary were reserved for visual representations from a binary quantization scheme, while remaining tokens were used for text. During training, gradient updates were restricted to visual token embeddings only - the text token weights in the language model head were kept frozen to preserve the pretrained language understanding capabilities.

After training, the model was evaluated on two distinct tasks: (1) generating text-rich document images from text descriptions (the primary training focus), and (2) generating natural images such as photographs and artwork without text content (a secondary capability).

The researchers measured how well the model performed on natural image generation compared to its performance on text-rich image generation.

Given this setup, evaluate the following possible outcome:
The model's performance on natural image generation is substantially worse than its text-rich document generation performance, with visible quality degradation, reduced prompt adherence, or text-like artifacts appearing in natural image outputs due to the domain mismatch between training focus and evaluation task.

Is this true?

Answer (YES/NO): NO